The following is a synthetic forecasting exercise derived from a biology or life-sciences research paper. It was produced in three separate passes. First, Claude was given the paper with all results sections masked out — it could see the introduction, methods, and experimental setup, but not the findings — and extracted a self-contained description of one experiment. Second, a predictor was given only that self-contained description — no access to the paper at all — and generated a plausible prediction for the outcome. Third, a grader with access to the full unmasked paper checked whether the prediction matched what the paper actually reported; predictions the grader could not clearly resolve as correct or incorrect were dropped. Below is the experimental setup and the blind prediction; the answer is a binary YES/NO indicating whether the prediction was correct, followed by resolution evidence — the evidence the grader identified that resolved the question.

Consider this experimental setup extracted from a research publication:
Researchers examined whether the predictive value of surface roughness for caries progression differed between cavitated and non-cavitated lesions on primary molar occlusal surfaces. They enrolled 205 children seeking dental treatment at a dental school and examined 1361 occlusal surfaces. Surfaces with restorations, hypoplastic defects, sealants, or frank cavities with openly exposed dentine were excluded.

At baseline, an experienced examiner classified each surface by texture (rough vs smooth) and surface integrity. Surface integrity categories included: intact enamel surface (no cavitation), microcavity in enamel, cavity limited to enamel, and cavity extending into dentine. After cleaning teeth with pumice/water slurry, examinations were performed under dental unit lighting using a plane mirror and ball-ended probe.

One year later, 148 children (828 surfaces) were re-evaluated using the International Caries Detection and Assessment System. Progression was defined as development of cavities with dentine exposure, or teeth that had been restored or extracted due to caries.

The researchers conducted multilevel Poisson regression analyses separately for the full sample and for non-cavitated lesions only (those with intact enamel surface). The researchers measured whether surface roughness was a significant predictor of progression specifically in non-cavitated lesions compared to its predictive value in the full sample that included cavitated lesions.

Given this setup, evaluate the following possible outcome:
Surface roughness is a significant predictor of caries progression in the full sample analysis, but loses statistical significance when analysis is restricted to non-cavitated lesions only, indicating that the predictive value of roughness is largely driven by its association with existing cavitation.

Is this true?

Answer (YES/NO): NO